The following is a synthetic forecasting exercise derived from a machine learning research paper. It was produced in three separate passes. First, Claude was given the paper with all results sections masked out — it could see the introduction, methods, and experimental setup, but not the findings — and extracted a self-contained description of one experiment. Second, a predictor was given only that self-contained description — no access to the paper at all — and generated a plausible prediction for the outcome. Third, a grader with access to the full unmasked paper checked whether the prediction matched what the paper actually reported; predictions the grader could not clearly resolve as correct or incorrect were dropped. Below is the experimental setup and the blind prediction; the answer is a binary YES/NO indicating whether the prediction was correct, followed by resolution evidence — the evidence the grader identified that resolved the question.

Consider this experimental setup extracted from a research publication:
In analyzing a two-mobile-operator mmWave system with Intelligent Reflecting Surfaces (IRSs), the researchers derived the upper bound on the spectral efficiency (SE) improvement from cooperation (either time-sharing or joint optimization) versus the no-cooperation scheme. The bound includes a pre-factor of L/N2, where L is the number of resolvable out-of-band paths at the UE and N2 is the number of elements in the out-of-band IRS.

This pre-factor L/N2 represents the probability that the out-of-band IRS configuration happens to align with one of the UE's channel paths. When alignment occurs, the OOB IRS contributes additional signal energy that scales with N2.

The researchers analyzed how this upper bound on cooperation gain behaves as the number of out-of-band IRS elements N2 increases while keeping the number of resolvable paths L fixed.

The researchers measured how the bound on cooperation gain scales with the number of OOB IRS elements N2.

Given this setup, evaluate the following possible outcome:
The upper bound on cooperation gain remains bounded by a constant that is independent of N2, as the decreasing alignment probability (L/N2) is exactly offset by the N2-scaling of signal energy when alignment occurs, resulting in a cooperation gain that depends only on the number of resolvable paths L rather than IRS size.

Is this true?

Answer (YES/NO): NO